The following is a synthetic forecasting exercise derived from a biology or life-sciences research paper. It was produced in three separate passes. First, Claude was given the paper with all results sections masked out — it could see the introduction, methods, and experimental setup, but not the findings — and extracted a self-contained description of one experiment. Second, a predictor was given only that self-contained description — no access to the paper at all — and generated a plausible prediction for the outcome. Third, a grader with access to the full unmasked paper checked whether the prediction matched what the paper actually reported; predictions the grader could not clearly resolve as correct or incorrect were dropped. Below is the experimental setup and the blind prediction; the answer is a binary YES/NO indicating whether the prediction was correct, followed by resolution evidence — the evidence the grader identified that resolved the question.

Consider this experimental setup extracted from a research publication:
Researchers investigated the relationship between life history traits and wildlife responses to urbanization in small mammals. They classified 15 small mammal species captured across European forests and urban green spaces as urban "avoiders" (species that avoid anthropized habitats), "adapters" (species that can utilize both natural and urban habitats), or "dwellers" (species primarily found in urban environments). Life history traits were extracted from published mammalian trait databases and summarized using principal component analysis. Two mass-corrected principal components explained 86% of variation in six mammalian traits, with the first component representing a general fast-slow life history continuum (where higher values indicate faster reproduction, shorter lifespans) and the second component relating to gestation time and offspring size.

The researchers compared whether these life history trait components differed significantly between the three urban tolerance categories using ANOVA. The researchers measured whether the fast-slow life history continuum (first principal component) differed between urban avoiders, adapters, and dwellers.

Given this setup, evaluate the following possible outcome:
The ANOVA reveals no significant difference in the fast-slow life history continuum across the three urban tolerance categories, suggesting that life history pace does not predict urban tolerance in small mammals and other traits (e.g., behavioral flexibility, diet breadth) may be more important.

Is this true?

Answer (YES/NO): YES